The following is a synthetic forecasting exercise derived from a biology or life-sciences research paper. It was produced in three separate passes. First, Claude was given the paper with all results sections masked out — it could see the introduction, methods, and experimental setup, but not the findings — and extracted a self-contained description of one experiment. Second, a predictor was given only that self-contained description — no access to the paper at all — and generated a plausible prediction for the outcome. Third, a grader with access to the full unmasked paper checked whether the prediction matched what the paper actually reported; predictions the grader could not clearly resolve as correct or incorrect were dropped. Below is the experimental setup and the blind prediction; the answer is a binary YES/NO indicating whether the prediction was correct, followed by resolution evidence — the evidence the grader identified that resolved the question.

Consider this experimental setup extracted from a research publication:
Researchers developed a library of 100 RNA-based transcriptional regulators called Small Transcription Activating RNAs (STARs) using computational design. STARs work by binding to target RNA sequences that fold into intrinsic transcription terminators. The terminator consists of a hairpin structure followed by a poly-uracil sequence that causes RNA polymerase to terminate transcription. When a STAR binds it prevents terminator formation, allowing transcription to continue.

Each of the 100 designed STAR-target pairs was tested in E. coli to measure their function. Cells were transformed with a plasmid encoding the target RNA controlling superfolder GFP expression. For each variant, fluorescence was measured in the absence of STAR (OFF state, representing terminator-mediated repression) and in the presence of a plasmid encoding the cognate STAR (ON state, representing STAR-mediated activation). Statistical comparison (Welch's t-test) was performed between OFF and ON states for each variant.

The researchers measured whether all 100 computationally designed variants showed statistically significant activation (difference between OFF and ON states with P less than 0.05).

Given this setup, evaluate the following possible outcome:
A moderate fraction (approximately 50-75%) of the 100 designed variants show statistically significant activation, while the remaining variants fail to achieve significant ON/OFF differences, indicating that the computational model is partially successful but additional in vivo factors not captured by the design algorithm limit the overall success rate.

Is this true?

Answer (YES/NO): NO